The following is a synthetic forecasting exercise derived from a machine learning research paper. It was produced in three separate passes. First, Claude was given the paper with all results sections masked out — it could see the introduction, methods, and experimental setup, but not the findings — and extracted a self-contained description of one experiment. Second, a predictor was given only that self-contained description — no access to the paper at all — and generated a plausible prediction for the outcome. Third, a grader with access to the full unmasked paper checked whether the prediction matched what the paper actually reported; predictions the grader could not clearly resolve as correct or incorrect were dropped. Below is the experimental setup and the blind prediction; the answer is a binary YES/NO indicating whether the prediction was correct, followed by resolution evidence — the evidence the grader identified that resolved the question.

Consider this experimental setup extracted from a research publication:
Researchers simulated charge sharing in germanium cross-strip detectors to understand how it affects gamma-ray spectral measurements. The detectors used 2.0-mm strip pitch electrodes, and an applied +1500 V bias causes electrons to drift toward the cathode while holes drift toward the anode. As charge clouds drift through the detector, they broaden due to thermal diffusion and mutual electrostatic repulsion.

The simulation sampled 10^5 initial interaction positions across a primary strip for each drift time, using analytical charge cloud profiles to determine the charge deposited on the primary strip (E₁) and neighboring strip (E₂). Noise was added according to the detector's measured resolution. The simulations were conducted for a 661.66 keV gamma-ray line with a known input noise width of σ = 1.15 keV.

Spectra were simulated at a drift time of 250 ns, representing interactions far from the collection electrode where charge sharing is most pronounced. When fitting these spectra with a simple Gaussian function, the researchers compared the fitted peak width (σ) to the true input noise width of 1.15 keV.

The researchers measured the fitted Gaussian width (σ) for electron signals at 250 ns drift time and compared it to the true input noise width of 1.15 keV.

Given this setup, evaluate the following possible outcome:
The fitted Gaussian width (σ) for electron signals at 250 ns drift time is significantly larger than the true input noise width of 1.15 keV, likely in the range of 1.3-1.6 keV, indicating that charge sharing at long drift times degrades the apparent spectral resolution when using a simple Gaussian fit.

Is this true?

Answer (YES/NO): YES